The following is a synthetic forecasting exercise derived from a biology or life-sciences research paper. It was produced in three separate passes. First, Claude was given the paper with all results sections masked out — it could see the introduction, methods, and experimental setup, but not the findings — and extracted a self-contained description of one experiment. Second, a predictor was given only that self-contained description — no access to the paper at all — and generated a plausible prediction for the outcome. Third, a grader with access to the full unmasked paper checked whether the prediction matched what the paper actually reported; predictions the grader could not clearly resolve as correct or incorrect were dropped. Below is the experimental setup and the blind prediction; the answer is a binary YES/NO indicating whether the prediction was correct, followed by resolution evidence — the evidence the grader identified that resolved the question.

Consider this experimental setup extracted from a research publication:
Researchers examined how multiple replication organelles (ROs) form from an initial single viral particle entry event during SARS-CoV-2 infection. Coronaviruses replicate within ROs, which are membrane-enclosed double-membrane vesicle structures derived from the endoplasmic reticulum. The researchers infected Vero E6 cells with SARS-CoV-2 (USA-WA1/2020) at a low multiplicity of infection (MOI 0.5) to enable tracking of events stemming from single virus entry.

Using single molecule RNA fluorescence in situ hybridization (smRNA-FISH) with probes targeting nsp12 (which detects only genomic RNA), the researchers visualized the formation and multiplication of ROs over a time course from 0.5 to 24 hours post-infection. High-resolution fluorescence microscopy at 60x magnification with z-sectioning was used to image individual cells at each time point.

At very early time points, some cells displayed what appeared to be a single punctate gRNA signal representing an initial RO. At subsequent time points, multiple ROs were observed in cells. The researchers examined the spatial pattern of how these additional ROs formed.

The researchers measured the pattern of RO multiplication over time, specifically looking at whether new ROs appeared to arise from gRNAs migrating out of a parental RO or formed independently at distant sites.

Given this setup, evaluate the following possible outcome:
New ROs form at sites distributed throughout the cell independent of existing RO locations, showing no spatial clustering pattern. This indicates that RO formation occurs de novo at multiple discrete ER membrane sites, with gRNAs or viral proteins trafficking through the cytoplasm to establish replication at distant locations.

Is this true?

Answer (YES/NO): NO